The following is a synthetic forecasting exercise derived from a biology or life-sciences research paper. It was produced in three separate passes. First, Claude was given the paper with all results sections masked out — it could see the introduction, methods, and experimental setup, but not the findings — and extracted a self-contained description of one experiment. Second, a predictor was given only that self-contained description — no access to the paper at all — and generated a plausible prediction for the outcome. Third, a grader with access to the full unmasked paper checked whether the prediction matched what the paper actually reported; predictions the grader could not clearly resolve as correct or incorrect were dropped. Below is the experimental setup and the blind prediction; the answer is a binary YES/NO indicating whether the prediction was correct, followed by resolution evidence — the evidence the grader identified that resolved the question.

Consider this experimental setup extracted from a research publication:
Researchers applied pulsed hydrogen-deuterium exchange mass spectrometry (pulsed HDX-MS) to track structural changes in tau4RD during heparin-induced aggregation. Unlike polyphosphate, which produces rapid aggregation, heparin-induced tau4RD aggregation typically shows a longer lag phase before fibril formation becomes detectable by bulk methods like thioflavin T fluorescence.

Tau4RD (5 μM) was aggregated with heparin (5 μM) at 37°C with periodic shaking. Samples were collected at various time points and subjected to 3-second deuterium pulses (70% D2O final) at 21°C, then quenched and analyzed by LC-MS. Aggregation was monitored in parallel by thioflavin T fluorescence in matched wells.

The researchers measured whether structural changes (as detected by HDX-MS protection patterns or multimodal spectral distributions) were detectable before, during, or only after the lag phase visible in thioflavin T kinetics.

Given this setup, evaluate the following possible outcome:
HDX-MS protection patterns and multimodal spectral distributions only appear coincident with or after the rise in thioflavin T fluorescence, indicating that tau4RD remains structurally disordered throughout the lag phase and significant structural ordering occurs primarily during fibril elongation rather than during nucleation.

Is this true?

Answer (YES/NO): YES